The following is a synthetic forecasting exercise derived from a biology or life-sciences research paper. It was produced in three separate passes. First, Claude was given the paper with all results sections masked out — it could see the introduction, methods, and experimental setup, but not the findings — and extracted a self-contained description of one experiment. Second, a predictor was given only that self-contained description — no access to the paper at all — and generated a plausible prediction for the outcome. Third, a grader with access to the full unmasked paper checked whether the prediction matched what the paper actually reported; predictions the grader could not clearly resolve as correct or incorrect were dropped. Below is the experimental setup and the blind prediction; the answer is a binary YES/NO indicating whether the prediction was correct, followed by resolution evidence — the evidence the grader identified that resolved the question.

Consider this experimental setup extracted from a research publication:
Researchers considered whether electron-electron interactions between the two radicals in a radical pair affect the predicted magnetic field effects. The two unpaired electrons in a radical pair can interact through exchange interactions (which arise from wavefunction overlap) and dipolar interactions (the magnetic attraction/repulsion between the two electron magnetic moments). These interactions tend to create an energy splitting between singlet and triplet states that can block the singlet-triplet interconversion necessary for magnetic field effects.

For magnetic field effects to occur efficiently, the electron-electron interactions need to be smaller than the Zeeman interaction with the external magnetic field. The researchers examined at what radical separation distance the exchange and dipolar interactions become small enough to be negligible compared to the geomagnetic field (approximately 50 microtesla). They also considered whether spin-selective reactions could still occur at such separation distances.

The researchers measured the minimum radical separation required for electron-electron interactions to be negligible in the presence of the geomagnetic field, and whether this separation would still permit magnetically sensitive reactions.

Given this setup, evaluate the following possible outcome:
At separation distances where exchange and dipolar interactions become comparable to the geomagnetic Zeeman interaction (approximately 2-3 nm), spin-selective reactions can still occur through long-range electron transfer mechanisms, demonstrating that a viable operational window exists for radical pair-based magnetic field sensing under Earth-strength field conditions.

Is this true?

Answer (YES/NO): NO